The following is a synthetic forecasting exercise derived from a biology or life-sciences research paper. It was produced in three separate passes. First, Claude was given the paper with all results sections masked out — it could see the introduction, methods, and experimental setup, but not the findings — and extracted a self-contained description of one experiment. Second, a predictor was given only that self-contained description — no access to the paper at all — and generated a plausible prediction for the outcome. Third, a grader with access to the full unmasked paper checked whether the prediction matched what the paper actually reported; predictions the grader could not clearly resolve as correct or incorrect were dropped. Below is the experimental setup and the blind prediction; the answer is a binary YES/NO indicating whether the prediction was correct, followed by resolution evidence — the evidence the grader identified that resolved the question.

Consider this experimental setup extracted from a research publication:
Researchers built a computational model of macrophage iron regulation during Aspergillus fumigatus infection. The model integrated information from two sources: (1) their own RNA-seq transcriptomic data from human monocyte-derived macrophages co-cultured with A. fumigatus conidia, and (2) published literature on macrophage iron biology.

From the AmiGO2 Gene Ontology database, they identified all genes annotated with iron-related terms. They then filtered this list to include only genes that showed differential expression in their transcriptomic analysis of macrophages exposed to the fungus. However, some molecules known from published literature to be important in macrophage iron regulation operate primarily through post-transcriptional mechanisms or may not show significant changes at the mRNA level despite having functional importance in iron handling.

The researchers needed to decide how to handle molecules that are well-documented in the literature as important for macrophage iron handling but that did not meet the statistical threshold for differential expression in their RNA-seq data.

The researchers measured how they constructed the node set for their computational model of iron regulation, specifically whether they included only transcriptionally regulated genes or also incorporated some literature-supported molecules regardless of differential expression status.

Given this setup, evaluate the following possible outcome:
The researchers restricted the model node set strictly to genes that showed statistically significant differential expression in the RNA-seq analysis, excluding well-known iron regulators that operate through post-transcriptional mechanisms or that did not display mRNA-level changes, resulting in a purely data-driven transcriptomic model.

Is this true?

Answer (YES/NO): NO